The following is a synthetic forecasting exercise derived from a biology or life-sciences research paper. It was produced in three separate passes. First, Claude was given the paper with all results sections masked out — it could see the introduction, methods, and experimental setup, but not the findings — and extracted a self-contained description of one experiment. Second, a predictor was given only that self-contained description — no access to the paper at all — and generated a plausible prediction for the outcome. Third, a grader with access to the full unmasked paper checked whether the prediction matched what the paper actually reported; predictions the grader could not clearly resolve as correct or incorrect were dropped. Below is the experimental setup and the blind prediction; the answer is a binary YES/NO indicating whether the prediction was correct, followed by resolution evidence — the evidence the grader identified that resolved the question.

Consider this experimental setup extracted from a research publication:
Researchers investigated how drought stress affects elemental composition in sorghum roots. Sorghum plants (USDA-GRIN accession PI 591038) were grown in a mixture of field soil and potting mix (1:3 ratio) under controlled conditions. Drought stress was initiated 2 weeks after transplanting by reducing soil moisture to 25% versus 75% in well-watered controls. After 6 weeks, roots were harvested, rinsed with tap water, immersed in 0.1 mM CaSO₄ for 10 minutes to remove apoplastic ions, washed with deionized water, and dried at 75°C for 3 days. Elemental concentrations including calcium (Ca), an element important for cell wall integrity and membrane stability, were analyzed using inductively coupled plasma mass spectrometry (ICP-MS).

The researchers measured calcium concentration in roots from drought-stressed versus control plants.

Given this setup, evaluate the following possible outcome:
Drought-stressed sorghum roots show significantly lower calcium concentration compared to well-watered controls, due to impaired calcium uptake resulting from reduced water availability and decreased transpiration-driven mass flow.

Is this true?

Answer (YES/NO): NO